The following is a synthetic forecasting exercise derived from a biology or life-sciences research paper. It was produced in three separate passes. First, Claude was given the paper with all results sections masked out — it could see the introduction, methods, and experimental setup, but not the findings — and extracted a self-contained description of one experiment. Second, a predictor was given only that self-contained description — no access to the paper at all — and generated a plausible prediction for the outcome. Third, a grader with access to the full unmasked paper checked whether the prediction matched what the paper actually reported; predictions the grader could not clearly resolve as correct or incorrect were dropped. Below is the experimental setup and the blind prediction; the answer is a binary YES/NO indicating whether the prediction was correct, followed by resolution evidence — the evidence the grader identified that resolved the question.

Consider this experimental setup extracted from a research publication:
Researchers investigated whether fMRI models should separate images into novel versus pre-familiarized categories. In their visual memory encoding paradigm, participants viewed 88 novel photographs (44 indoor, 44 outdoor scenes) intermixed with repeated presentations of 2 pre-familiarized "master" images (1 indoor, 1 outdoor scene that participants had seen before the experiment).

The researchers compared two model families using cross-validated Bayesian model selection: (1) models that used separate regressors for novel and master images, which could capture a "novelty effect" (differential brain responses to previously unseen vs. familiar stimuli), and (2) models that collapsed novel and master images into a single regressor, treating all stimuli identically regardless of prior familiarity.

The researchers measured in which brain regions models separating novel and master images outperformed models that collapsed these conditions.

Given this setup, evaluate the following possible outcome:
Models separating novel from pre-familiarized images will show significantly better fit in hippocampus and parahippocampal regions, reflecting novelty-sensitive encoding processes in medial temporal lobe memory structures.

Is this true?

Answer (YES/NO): YES